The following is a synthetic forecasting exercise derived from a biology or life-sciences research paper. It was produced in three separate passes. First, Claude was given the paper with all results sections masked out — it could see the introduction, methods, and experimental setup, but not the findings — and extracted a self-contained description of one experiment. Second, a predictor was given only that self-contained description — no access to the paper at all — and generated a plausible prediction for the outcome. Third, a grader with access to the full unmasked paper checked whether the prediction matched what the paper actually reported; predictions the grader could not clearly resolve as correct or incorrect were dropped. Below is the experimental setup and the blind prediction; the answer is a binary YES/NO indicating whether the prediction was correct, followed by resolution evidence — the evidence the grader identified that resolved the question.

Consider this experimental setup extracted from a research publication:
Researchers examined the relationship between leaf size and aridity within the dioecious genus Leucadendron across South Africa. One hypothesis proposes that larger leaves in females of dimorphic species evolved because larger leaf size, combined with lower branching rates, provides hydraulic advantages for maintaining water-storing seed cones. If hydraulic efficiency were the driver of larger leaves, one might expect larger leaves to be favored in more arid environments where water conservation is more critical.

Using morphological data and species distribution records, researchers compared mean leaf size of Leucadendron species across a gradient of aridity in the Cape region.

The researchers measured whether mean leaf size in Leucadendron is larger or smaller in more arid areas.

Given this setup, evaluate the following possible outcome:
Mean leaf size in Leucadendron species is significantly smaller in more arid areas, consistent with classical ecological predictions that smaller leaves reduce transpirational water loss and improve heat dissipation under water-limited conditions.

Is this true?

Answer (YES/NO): YES